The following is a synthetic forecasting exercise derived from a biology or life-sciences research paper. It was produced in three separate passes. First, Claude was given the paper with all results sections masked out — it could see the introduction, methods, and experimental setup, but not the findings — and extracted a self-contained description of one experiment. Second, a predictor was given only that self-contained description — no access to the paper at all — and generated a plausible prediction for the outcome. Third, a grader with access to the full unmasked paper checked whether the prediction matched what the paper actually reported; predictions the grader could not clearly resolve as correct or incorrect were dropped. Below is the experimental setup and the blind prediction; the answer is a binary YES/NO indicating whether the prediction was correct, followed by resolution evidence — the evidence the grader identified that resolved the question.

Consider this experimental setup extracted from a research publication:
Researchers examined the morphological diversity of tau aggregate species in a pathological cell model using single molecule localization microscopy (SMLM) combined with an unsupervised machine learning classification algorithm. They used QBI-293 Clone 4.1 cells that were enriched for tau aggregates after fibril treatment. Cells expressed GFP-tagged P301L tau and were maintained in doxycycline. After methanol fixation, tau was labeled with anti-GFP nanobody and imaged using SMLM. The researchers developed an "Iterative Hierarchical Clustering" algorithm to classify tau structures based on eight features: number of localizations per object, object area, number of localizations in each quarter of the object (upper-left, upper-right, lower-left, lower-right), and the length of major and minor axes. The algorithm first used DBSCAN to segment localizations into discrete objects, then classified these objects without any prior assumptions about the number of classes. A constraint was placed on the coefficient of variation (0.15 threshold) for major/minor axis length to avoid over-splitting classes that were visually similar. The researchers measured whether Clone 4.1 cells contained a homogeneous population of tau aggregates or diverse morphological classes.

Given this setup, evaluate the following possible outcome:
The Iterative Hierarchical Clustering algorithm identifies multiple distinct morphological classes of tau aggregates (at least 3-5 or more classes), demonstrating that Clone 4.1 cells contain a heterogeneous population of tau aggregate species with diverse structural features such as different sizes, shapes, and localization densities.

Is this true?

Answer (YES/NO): YES